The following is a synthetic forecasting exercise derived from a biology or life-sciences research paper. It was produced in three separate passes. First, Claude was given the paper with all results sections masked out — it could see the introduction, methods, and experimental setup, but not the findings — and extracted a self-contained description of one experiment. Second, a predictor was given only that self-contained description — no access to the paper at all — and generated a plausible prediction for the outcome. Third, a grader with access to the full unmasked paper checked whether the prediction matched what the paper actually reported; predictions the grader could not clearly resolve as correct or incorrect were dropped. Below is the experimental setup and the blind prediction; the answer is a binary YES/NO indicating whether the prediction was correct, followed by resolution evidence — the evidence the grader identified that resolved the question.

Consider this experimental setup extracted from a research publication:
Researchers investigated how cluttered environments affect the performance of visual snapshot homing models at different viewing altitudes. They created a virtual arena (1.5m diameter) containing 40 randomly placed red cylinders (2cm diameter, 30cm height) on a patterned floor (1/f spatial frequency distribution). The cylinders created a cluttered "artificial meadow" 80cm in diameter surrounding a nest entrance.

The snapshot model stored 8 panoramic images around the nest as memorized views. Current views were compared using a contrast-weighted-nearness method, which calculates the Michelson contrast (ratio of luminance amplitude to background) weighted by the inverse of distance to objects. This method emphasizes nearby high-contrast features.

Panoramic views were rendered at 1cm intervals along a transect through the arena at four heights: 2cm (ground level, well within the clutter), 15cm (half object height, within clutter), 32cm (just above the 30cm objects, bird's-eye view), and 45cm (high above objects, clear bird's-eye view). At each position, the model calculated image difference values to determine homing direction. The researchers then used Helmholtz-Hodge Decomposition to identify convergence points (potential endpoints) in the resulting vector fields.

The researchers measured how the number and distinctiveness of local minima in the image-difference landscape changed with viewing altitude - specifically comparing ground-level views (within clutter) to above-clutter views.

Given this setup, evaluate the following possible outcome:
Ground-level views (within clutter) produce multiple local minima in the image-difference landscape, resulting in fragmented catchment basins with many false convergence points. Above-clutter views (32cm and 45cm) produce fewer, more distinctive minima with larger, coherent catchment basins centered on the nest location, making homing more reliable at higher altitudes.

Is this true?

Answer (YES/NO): NO